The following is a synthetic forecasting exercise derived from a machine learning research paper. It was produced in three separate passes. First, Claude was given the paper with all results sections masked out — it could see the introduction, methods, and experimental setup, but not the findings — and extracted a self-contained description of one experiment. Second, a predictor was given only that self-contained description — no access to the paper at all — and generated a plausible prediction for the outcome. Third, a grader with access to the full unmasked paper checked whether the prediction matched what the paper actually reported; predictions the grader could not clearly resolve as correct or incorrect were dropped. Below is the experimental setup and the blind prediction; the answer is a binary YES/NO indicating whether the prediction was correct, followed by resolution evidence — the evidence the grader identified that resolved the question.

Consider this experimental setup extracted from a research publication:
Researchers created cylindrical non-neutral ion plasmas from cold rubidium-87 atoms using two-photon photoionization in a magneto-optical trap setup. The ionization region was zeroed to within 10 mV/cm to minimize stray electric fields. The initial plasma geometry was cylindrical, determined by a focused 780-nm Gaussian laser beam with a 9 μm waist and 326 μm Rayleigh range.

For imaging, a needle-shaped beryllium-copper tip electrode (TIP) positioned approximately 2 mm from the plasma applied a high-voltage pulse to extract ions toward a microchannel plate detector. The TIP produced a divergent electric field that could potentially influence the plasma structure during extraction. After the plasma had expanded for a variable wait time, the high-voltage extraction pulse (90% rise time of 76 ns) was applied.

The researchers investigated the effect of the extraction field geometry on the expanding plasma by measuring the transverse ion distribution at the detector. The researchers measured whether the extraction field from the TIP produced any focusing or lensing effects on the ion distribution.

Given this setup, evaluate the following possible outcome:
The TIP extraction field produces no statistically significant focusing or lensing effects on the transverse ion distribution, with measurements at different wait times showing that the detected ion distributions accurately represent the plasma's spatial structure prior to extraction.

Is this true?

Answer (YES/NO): NO